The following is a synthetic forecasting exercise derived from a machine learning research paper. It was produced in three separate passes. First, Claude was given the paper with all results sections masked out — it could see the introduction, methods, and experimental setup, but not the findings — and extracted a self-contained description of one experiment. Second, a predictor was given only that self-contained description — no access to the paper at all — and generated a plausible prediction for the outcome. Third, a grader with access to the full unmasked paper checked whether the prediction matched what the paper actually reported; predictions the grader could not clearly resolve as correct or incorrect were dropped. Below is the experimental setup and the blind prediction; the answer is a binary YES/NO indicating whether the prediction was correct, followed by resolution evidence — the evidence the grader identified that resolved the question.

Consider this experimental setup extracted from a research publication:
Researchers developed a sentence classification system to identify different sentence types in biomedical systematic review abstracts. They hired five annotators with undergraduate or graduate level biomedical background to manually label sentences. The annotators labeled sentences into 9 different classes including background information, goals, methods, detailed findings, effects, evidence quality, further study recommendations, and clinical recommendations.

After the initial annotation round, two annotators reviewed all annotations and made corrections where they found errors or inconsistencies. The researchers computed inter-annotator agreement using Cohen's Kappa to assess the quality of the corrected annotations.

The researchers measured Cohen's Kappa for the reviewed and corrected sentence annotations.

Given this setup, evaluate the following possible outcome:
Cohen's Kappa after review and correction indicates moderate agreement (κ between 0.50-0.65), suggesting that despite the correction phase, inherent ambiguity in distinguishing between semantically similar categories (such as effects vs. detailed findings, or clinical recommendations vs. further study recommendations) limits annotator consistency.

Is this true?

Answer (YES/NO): NO